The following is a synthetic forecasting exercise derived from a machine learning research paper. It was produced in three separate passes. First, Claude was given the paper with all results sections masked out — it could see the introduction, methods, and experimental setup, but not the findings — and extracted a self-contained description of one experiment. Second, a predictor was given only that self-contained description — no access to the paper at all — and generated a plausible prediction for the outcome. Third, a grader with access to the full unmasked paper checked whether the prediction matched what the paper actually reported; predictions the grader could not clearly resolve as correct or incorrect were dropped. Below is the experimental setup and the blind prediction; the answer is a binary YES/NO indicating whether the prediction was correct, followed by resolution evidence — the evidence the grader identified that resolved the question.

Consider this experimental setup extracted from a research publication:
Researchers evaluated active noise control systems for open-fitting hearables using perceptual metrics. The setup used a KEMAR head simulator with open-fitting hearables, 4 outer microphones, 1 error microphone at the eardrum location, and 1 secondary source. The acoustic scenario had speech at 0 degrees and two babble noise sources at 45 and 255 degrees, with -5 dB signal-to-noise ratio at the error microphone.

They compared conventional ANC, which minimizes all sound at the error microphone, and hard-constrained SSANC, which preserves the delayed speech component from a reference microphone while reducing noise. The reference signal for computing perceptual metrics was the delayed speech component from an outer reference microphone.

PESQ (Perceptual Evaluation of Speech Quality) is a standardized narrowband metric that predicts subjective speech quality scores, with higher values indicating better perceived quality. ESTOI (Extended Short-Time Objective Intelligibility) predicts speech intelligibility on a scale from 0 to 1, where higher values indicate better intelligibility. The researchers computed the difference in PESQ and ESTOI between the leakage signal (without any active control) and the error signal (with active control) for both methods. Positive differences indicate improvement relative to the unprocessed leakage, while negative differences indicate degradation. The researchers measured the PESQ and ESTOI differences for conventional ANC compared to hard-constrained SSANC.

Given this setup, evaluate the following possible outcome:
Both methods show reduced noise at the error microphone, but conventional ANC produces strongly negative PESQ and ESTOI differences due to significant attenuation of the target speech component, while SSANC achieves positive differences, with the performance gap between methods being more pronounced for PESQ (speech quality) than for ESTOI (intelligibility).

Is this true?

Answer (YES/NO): NO